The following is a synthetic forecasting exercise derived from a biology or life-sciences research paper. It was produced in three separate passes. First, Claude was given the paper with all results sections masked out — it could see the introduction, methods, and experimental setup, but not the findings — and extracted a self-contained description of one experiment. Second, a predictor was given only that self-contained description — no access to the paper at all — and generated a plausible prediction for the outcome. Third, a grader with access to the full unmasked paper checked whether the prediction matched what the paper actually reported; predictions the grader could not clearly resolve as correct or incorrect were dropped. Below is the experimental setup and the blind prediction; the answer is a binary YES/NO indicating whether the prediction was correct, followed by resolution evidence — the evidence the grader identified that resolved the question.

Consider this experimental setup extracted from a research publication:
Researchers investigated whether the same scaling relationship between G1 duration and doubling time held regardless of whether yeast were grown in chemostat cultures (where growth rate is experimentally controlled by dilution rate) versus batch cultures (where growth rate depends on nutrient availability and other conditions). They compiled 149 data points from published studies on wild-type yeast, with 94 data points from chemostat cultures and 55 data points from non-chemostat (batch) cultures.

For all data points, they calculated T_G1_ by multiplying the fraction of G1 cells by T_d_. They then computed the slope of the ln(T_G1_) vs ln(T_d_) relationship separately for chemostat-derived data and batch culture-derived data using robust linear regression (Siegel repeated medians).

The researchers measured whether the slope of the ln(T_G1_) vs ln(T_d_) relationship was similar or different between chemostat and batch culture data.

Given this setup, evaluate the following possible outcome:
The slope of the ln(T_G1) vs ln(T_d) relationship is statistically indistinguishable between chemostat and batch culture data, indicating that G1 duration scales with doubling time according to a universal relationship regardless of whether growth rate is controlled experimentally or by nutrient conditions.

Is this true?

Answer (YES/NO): YES